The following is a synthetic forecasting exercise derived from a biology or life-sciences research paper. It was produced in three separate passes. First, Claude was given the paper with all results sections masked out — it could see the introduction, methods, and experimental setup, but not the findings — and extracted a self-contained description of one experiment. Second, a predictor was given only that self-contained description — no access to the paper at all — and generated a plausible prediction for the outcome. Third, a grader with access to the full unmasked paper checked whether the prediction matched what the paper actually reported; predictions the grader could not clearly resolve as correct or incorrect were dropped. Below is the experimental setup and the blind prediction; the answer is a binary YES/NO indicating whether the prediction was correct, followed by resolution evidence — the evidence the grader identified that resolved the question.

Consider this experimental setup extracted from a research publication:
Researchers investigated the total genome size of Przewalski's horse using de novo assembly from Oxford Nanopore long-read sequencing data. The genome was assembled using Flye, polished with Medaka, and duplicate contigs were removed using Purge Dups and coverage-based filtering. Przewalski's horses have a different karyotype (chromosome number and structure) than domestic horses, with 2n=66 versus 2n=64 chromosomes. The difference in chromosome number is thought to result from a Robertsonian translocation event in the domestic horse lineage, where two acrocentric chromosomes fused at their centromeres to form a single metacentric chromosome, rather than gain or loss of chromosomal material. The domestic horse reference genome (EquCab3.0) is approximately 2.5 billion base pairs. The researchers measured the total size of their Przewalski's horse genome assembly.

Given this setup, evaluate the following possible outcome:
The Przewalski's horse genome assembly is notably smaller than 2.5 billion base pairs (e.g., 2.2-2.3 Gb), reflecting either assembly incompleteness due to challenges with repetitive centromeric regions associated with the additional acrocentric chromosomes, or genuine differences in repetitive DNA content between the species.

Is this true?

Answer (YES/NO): NO